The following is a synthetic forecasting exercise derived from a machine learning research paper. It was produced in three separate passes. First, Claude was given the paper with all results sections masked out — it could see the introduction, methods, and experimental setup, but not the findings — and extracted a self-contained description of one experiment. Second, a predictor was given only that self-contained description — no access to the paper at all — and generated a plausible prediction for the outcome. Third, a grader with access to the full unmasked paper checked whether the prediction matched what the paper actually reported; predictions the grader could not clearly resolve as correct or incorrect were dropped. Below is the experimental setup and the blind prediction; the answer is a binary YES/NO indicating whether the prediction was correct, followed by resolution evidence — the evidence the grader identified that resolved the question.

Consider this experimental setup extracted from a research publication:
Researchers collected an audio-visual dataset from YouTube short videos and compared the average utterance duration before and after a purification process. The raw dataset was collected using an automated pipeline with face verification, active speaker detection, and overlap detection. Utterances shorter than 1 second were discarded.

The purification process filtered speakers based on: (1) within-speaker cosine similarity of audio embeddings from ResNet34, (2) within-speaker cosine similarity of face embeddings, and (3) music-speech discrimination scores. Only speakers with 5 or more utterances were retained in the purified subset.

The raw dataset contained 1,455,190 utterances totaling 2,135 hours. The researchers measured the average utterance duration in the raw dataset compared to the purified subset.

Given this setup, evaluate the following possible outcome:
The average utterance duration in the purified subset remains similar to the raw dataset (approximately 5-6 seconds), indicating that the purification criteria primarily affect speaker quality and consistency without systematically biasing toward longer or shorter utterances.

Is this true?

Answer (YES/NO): NO